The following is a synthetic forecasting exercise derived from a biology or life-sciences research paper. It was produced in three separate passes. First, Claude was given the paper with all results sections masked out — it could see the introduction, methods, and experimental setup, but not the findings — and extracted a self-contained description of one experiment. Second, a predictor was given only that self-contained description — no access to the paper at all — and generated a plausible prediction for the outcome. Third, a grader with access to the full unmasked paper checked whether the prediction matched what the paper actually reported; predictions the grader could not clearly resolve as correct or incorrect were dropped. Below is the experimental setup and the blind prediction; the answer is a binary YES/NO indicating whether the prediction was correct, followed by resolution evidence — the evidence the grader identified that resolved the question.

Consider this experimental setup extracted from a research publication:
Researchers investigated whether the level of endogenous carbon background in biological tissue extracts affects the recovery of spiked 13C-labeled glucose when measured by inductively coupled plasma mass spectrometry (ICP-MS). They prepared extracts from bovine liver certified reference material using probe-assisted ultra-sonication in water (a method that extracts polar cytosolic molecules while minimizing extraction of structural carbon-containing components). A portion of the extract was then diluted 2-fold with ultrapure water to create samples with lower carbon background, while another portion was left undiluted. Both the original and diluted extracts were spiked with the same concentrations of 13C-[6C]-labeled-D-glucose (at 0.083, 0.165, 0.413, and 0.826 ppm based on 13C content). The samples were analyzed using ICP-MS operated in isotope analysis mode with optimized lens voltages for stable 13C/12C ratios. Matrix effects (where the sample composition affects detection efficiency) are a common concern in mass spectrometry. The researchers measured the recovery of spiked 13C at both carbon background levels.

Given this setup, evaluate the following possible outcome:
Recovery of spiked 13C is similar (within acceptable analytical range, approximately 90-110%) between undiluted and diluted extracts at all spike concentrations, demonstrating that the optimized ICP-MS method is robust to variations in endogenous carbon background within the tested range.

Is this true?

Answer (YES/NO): YES